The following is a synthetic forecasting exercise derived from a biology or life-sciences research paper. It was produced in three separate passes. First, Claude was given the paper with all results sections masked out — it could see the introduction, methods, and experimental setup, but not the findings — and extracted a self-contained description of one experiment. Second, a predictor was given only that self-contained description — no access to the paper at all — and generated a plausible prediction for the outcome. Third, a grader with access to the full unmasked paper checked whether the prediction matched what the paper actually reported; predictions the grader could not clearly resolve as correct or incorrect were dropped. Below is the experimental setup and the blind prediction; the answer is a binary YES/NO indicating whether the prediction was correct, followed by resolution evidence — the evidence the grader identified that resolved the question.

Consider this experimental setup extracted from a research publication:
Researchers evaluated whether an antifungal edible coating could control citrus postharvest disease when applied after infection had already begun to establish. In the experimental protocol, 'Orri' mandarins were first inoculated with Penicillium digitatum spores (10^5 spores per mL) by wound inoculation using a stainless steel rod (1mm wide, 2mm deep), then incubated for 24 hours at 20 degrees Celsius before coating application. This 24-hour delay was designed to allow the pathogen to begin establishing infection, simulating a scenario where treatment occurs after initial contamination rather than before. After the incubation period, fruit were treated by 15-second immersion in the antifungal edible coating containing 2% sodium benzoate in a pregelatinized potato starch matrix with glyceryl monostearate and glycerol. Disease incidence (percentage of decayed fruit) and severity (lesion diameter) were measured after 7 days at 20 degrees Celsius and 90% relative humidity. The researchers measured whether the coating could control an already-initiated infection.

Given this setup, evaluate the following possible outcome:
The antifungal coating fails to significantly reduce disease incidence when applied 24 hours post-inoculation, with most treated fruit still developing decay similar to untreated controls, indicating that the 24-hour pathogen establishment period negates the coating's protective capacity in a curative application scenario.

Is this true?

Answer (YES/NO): NO